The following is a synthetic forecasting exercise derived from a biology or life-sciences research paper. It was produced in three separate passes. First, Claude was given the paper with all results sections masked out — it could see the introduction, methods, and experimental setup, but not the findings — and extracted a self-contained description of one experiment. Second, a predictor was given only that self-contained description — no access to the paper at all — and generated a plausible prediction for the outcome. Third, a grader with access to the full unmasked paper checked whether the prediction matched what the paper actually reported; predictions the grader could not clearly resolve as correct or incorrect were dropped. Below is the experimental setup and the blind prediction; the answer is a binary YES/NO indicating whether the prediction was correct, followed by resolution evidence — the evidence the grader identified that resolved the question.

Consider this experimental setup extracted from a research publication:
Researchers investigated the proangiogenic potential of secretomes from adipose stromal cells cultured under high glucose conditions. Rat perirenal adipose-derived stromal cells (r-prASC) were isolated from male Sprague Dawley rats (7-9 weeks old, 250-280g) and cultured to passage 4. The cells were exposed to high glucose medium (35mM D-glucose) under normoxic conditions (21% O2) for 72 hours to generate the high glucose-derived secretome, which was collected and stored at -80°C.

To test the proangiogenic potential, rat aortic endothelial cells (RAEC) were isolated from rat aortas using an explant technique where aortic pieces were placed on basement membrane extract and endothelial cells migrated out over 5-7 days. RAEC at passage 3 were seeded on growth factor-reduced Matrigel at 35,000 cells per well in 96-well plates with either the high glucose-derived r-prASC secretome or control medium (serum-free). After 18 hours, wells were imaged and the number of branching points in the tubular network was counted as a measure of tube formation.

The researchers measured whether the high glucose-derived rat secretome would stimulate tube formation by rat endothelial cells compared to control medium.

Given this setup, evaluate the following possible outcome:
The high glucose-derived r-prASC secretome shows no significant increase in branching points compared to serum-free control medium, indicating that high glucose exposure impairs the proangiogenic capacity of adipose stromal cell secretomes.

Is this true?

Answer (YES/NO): YES